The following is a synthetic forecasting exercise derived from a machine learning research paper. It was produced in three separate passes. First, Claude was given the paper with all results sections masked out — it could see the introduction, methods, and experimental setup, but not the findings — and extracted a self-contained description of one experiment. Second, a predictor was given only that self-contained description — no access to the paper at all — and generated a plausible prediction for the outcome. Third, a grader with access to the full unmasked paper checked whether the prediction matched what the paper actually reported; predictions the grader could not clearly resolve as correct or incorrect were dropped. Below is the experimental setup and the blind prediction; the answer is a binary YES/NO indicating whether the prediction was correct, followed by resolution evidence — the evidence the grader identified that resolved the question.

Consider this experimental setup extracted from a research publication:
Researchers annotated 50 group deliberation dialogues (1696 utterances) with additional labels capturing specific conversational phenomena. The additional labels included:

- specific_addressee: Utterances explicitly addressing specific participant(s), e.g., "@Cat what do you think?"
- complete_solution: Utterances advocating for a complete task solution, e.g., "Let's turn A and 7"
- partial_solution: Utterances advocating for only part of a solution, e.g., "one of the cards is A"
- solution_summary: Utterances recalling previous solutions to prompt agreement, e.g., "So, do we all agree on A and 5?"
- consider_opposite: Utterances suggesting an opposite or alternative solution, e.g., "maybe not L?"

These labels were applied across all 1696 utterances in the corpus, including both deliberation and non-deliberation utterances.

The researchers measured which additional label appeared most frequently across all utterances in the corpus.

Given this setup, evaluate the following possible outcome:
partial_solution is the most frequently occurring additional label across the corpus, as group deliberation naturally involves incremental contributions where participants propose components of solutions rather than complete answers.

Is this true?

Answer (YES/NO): NO